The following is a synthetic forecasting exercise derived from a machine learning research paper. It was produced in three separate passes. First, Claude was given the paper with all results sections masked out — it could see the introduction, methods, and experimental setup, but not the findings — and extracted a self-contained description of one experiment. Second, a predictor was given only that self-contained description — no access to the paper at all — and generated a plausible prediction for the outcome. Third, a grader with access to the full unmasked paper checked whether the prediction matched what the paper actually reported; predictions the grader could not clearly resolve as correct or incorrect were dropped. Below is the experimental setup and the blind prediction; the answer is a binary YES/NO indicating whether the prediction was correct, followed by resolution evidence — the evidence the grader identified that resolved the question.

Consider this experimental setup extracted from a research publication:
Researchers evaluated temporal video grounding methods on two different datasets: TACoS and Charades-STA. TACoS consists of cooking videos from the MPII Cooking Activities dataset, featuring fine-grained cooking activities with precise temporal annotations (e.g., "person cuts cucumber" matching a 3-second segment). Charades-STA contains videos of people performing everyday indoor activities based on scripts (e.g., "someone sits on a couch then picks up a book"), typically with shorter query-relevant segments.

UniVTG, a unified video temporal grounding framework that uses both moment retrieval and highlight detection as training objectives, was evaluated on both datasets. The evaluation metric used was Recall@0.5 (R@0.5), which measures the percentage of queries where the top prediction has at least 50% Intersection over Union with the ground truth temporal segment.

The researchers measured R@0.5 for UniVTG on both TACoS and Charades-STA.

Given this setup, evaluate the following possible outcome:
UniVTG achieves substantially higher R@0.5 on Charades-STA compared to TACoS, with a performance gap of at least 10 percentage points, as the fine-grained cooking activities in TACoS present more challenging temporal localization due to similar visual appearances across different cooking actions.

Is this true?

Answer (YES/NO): YES